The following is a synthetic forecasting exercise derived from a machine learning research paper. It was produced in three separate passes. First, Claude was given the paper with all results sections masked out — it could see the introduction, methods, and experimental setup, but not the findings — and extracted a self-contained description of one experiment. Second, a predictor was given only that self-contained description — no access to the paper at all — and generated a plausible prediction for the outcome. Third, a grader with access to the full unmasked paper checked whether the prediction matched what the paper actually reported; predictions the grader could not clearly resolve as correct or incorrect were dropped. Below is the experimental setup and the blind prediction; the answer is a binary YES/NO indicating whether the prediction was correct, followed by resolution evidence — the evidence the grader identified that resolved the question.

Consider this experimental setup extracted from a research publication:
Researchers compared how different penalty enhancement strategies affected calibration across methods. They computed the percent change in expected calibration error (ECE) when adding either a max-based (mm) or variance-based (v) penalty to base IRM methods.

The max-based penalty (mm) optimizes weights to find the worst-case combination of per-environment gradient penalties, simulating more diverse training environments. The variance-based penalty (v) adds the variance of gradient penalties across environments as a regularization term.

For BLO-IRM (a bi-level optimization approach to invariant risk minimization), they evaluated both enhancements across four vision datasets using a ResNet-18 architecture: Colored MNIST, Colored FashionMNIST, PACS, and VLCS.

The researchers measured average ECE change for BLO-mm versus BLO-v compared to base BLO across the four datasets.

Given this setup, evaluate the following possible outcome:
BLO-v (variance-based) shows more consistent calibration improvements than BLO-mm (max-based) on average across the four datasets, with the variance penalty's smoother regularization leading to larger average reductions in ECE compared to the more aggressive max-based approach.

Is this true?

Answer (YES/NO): YES